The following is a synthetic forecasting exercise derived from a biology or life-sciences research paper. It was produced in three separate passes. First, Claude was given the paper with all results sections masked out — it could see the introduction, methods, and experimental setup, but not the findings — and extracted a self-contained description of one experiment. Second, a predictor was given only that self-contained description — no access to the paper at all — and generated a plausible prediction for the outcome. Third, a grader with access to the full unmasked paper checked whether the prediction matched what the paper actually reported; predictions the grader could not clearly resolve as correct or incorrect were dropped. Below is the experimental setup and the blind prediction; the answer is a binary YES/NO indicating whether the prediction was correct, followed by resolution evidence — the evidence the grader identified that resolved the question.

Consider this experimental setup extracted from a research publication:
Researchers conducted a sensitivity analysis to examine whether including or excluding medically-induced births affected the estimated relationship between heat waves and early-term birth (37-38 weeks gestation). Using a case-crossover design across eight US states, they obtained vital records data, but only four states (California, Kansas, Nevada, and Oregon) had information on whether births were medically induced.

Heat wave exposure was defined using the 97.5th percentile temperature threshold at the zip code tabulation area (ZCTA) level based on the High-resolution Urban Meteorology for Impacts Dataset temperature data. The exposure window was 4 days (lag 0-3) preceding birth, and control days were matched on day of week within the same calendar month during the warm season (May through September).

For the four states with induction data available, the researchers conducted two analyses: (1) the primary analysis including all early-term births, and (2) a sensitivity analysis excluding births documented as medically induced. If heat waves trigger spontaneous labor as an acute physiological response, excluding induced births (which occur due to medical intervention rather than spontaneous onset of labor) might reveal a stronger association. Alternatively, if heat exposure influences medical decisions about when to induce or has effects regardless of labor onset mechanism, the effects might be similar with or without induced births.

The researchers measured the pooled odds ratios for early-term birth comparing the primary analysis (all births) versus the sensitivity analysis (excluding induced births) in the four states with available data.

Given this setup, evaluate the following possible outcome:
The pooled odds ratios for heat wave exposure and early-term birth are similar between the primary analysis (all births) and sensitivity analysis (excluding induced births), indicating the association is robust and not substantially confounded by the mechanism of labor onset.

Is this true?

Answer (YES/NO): YES